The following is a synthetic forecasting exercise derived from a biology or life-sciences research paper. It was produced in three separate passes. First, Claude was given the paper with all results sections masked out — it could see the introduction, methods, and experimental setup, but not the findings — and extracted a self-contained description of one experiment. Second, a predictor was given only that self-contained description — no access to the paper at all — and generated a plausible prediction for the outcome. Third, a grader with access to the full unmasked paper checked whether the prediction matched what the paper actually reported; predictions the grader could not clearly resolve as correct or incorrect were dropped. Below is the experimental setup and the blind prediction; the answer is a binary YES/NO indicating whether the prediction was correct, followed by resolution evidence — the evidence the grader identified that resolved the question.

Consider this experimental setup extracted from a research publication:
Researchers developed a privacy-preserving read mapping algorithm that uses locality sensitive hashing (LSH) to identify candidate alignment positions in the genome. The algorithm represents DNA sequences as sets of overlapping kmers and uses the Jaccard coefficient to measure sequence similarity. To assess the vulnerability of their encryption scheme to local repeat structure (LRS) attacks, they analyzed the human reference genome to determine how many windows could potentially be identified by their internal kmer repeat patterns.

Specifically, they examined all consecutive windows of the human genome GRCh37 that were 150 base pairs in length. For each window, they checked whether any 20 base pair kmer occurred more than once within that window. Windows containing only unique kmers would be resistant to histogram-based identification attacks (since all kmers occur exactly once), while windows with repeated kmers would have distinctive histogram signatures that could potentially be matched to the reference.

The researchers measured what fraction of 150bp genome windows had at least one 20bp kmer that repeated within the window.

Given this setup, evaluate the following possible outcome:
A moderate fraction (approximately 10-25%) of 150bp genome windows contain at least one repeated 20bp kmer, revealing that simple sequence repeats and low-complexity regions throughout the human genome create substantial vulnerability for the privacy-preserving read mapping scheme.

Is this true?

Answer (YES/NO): NO